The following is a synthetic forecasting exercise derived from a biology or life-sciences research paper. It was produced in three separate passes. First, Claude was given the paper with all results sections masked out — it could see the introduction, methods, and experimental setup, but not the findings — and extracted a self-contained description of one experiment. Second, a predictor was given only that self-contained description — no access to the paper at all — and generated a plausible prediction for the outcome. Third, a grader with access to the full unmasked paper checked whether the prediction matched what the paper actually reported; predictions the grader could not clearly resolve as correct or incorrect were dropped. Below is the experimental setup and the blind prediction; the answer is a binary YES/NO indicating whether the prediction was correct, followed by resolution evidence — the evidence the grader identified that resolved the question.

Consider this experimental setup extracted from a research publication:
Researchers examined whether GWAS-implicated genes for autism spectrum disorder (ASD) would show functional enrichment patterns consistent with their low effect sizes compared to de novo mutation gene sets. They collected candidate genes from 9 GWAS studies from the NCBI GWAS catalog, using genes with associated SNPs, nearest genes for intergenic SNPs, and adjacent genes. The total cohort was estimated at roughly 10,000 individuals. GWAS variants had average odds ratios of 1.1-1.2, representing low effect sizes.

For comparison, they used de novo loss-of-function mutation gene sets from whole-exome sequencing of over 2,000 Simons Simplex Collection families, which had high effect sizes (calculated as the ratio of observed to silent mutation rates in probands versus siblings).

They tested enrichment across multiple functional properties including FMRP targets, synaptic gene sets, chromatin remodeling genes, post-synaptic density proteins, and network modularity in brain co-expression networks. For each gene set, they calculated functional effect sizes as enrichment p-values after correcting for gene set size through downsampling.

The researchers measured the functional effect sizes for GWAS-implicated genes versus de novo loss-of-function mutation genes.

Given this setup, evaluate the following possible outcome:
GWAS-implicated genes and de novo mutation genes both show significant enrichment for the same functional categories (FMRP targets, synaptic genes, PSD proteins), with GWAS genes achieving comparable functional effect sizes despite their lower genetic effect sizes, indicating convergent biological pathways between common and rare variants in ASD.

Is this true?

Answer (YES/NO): NO